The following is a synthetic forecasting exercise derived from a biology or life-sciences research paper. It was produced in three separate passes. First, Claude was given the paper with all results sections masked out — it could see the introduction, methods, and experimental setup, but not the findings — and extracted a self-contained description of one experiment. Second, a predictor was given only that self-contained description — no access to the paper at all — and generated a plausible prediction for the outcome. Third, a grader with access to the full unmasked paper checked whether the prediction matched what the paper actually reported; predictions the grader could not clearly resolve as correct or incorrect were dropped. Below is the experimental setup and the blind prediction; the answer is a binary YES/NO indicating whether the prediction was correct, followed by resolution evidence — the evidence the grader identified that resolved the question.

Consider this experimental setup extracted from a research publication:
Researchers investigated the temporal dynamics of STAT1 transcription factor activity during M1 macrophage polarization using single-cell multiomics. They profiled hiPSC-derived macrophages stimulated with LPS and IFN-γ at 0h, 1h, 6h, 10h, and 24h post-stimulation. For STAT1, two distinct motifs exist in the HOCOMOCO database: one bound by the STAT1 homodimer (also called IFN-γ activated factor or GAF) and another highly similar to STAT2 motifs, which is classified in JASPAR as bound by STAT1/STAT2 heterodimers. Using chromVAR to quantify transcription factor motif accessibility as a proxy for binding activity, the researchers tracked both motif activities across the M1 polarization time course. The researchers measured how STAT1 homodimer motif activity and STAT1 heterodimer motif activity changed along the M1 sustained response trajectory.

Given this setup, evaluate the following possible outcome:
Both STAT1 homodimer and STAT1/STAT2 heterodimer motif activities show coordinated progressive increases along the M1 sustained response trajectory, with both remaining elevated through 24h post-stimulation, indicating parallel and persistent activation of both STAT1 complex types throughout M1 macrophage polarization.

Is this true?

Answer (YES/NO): NO